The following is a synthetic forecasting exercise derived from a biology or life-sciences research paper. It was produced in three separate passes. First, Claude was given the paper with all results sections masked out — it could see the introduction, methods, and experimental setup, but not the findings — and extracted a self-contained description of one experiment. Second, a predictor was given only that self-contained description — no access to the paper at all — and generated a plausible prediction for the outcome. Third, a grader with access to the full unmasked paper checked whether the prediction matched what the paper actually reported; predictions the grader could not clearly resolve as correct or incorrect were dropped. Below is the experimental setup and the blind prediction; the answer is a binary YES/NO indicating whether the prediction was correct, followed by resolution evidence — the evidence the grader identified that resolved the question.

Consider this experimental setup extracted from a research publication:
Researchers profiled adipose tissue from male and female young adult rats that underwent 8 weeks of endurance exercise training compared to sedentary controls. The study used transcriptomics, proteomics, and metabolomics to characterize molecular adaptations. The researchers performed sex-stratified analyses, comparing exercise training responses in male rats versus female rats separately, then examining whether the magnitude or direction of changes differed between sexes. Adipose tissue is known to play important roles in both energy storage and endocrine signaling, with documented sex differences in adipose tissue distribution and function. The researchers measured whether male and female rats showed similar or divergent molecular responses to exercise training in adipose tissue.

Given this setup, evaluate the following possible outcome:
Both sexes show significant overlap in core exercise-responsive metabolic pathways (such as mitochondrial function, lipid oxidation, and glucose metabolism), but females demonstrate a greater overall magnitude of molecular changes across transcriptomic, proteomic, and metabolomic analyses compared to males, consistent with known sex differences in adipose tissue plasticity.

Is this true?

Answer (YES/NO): NO